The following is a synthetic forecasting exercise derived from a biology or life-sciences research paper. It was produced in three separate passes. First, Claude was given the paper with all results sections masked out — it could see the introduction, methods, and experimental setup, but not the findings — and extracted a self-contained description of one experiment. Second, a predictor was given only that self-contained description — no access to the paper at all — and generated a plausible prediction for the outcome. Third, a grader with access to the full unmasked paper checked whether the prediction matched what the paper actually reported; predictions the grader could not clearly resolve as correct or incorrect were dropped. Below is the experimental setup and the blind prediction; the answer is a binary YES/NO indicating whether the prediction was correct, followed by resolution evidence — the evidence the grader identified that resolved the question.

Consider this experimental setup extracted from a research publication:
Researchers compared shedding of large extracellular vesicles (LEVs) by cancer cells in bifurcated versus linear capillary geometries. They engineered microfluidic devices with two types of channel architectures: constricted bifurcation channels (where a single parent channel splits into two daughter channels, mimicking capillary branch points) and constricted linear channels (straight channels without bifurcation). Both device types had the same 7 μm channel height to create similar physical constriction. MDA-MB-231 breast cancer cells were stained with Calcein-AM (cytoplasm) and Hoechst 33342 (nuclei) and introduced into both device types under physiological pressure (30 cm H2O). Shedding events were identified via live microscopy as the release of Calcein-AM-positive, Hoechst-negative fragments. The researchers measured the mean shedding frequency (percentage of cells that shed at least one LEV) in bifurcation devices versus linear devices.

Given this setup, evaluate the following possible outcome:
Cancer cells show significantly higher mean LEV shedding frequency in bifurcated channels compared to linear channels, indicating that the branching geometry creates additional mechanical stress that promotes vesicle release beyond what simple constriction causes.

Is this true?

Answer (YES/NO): YES